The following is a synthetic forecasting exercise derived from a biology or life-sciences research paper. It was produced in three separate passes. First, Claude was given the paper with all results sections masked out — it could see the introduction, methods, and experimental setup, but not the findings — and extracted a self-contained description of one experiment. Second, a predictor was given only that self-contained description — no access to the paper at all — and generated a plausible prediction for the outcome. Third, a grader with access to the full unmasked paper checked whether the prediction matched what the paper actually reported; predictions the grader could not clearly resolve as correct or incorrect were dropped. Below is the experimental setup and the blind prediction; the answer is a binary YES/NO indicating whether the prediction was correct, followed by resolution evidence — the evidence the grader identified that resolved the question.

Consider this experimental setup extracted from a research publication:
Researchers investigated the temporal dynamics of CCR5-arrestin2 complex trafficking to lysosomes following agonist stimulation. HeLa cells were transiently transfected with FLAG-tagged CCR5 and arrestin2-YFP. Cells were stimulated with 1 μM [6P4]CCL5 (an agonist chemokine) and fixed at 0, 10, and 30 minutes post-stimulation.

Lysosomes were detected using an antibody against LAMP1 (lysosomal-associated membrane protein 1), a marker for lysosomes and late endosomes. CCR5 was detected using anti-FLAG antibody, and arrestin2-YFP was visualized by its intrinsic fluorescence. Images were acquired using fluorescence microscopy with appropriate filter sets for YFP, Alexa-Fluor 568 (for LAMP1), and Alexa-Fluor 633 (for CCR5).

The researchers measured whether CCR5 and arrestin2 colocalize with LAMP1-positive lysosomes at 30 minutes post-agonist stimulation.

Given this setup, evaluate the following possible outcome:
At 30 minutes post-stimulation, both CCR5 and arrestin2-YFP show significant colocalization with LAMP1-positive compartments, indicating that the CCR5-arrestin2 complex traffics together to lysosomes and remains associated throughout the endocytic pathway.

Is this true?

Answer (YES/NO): NO